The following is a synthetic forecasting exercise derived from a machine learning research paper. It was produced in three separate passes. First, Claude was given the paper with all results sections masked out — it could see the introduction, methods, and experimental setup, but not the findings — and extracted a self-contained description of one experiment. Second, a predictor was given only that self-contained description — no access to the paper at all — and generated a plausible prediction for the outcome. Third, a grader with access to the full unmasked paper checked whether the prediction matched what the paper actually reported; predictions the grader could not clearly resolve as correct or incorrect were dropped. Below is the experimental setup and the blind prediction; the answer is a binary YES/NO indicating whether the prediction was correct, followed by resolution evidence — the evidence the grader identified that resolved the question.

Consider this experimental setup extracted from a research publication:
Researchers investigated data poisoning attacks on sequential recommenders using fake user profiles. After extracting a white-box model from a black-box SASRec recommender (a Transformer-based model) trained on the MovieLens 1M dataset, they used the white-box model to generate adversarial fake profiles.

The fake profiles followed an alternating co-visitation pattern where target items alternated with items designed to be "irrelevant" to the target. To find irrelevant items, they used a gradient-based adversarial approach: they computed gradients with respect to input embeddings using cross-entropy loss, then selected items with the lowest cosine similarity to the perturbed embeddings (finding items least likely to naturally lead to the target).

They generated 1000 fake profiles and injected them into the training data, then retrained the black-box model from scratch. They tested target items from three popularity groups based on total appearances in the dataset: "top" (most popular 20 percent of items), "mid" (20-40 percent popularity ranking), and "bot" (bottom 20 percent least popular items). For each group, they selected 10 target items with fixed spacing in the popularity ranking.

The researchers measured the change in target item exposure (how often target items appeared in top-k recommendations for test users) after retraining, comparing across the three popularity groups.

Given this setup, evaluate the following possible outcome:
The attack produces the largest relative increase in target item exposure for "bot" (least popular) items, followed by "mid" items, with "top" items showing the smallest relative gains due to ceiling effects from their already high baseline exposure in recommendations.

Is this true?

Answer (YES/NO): YES